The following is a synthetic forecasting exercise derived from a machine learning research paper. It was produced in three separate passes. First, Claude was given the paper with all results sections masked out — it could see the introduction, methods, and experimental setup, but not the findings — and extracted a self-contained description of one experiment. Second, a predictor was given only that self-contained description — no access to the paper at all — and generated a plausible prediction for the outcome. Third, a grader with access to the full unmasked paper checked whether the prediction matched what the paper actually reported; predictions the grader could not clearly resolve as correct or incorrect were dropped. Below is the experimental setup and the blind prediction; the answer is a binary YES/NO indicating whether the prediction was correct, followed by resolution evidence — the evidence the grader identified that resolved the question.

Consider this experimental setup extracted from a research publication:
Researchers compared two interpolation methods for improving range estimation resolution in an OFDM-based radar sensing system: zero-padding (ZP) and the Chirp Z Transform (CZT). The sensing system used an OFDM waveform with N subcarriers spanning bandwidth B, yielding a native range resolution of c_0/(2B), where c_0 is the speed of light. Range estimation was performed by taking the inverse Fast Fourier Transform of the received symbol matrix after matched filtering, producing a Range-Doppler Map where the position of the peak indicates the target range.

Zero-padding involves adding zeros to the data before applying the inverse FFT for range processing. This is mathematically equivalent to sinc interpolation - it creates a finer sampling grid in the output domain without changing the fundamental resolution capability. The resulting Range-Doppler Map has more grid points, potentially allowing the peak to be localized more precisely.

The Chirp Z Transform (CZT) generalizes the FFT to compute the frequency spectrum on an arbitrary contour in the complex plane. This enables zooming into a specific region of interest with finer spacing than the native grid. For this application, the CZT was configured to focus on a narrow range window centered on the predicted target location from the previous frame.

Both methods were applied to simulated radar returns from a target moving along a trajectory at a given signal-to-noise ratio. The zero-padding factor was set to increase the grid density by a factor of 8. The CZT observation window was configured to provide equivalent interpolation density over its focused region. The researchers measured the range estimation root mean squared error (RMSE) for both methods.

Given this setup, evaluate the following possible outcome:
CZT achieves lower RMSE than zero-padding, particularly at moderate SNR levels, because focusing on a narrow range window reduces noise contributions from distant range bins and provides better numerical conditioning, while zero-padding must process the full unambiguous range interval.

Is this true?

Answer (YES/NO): NO